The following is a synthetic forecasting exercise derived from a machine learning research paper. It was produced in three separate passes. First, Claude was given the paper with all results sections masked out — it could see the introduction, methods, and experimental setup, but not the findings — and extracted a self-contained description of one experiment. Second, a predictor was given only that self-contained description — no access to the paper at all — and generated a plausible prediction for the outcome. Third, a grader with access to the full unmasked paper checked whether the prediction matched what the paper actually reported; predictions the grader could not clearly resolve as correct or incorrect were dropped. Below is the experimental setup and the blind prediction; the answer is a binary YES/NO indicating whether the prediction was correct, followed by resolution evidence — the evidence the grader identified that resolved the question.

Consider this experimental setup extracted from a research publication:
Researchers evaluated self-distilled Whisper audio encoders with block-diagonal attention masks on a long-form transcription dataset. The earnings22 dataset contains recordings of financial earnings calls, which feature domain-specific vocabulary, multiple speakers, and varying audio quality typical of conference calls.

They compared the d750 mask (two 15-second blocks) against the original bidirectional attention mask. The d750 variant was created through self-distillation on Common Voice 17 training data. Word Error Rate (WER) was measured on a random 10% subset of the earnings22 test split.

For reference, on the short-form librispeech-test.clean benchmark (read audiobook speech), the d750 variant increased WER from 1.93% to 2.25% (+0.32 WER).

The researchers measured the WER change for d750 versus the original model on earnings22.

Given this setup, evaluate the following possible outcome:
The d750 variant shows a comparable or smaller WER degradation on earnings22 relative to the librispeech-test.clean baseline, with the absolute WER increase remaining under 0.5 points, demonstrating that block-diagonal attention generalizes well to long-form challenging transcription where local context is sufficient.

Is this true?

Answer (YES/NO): NO